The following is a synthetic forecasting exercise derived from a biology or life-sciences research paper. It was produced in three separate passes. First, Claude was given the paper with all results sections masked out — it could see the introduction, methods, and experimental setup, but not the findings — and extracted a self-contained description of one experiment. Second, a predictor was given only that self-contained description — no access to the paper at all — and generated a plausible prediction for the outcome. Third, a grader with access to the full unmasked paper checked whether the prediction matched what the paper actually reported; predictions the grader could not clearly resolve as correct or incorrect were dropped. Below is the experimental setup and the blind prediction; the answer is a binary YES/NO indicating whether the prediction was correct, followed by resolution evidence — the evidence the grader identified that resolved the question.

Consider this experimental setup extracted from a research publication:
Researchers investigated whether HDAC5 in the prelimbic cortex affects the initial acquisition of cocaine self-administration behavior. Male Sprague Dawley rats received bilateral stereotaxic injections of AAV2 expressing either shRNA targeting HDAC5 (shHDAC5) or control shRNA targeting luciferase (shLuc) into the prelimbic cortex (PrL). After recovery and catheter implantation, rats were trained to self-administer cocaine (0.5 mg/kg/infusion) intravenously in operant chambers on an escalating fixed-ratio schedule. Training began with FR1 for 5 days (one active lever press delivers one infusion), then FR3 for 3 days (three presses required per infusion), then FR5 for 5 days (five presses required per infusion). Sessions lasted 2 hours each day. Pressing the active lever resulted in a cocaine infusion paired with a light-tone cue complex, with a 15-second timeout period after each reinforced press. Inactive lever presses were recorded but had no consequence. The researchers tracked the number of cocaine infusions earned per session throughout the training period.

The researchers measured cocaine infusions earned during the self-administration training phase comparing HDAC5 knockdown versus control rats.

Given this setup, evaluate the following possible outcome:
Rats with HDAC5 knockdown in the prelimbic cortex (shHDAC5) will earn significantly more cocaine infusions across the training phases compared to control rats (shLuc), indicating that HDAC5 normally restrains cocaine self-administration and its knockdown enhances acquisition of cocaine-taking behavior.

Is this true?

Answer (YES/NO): NO